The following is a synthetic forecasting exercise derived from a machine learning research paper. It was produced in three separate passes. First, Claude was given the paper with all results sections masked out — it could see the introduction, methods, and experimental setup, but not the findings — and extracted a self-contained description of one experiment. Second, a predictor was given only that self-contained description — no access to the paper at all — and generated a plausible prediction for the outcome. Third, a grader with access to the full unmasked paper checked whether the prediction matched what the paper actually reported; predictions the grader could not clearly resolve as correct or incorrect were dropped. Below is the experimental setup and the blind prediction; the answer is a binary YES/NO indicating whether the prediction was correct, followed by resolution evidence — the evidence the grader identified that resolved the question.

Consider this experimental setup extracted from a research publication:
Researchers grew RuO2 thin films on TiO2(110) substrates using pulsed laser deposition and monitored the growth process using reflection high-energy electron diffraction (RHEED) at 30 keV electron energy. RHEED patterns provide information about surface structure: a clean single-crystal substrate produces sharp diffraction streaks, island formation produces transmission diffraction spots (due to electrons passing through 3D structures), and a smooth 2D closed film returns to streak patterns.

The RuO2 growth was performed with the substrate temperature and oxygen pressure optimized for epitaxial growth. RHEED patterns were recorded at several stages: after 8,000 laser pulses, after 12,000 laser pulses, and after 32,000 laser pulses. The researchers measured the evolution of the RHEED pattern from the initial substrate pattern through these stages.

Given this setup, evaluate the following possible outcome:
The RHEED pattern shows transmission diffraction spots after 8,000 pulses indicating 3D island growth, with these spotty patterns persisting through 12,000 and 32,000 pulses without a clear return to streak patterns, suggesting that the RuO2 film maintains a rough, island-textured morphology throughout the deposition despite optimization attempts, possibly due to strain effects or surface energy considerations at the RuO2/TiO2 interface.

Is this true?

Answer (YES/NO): NO